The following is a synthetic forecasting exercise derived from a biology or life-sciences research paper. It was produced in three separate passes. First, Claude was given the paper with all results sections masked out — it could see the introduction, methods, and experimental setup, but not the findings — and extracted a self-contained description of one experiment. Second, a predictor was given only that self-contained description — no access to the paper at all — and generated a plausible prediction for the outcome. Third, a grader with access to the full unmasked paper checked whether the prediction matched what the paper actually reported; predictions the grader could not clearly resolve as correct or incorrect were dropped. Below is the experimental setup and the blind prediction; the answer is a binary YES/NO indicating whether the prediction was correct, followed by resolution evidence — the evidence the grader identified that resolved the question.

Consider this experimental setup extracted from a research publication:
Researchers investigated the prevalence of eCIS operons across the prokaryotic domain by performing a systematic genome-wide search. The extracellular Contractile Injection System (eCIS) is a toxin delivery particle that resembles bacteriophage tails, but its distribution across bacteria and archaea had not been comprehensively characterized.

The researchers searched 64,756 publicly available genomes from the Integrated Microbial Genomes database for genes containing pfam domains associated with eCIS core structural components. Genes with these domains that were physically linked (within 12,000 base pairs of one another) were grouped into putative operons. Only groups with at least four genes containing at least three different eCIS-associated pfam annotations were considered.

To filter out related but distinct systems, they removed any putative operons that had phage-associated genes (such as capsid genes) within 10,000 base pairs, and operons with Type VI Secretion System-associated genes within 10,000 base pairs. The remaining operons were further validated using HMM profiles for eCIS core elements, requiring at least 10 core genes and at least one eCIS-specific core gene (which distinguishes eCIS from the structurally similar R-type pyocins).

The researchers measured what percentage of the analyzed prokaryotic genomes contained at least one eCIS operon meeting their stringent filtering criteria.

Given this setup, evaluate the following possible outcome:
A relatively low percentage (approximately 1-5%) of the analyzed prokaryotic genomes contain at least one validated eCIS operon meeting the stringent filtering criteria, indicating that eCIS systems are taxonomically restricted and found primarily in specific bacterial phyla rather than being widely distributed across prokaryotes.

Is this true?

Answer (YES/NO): YES